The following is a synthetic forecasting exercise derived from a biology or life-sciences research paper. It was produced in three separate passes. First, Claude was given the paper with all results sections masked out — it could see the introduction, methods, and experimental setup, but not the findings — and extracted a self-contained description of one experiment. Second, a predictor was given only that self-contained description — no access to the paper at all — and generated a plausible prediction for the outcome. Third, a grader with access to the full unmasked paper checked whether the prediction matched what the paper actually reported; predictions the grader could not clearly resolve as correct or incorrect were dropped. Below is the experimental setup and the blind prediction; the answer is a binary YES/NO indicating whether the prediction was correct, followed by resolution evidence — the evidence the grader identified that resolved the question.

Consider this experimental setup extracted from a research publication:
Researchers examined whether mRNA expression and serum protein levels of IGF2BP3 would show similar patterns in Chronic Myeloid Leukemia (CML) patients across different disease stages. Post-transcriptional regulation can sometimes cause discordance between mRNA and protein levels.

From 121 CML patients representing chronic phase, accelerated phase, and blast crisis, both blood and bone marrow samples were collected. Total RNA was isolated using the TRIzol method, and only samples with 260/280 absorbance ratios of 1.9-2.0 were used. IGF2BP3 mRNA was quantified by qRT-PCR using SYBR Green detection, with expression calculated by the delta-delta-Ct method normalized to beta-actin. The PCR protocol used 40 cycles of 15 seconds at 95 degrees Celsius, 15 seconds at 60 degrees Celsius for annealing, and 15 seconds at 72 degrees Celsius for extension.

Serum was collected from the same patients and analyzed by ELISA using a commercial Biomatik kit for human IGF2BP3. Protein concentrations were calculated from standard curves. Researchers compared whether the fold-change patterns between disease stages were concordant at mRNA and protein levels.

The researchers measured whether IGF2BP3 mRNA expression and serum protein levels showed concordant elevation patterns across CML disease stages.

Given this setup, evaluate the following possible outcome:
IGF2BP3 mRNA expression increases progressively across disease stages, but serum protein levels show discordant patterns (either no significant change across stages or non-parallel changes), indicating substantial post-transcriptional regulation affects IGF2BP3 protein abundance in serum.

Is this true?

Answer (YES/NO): NO